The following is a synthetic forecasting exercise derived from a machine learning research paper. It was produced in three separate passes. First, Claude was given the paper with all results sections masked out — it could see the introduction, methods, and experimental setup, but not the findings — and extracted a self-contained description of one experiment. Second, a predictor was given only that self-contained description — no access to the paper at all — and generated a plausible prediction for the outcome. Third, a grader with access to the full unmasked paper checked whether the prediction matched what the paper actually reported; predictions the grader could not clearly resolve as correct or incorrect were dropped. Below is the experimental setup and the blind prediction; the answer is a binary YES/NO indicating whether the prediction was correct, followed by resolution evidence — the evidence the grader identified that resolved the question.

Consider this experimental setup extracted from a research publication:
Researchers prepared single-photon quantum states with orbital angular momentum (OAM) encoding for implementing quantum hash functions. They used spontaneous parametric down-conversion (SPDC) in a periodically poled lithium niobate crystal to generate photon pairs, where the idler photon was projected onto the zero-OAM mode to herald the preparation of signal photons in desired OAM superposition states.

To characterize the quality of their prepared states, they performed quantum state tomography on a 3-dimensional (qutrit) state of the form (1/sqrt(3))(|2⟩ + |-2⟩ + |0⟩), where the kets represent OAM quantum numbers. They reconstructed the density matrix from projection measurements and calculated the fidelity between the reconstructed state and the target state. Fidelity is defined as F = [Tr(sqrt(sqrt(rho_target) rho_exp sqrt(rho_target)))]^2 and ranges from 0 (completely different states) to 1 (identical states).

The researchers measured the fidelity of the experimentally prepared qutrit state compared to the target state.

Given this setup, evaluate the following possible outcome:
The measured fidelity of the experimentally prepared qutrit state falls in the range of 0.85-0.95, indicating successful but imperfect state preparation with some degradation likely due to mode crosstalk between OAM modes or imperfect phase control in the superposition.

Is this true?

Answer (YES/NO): NO